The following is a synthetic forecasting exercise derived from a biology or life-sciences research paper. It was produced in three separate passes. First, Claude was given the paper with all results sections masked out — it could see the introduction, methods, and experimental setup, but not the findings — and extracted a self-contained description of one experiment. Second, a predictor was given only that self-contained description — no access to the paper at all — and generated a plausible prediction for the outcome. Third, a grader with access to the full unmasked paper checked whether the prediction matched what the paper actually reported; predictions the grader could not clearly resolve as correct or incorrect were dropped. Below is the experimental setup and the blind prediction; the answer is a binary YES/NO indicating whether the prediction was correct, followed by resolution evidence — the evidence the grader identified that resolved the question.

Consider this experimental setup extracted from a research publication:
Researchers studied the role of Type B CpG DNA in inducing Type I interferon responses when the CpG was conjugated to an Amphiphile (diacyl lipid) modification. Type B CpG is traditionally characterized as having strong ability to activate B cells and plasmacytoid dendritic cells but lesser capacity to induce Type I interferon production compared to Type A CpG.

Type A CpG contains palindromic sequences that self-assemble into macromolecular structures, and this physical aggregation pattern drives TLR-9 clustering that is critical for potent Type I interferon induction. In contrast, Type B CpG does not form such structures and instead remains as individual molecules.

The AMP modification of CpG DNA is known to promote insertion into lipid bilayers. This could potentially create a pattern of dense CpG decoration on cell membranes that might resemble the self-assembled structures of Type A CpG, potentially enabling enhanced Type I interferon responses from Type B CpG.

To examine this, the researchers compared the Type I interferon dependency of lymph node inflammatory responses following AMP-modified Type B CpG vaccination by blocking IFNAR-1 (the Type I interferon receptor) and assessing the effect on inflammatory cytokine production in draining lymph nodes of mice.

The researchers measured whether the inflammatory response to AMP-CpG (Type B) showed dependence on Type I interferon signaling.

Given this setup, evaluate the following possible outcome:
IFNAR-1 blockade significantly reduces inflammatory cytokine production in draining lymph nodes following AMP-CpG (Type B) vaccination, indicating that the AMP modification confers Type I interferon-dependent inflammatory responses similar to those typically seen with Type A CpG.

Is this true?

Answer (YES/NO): YES